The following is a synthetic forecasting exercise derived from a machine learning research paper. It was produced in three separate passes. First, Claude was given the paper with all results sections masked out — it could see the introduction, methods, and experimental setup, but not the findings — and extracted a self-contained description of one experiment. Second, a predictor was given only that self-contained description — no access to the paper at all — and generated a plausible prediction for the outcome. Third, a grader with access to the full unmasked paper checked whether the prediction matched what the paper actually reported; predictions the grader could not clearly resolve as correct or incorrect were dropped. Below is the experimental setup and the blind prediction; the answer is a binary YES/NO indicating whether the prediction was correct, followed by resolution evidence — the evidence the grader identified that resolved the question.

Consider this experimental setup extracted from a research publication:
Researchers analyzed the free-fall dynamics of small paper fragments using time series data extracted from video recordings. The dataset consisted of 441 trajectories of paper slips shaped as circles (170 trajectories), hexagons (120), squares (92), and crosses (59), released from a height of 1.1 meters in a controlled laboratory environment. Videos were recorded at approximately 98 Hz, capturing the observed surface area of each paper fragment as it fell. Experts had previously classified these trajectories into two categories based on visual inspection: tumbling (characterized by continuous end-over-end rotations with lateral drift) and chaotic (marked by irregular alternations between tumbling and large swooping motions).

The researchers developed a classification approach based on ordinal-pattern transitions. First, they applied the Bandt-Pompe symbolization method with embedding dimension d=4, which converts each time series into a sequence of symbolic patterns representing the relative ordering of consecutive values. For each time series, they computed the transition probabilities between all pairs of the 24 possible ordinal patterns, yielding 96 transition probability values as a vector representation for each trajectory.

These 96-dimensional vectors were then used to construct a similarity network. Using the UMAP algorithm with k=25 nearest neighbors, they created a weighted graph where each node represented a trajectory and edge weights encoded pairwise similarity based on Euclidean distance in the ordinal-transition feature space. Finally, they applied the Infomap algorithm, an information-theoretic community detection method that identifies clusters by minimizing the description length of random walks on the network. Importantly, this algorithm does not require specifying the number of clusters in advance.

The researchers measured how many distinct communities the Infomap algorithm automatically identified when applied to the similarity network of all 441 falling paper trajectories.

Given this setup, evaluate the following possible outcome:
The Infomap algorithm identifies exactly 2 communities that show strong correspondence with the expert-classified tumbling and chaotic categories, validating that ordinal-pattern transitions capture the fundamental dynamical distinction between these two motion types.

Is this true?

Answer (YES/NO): YES